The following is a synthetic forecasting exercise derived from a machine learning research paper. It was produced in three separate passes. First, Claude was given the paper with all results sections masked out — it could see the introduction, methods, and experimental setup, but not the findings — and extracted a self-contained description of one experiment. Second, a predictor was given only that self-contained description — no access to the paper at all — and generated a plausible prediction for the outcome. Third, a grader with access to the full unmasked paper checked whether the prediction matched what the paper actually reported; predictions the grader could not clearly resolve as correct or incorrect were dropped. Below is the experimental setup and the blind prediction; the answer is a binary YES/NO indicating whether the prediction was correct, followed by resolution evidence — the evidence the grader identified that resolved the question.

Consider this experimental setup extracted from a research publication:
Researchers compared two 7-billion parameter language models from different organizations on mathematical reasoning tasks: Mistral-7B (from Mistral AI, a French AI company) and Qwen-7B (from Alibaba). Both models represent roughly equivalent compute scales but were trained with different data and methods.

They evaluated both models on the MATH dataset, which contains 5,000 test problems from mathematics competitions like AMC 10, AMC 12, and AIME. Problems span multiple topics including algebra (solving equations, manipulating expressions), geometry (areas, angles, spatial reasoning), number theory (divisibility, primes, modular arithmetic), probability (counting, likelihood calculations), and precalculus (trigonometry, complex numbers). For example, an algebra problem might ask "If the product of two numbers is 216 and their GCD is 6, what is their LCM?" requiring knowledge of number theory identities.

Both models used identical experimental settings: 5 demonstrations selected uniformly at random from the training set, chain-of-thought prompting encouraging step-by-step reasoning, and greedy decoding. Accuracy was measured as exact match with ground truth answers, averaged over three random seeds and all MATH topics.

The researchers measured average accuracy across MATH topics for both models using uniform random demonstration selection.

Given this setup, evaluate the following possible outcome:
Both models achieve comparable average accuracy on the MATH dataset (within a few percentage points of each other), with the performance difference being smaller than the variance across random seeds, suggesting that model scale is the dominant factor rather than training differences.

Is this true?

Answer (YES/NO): NO